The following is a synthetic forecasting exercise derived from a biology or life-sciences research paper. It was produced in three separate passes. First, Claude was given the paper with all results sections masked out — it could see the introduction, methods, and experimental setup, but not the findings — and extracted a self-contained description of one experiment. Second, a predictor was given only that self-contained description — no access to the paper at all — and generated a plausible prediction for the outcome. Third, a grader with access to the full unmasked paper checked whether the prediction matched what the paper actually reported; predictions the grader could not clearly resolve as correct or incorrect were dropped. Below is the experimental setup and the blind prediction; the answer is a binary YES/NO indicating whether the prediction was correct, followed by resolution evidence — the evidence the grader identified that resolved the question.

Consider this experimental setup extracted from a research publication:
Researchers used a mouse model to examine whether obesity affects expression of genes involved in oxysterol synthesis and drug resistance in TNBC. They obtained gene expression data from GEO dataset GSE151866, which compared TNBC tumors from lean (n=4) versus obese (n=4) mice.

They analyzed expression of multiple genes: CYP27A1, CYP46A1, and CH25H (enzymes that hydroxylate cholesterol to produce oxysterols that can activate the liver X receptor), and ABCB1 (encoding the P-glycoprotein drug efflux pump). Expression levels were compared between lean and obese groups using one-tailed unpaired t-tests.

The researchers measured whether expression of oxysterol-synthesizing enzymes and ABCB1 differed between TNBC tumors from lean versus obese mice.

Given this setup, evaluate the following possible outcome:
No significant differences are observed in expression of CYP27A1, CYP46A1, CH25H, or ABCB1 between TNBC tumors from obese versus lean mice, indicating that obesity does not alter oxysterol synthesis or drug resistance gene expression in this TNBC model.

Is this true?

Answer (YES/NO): NO